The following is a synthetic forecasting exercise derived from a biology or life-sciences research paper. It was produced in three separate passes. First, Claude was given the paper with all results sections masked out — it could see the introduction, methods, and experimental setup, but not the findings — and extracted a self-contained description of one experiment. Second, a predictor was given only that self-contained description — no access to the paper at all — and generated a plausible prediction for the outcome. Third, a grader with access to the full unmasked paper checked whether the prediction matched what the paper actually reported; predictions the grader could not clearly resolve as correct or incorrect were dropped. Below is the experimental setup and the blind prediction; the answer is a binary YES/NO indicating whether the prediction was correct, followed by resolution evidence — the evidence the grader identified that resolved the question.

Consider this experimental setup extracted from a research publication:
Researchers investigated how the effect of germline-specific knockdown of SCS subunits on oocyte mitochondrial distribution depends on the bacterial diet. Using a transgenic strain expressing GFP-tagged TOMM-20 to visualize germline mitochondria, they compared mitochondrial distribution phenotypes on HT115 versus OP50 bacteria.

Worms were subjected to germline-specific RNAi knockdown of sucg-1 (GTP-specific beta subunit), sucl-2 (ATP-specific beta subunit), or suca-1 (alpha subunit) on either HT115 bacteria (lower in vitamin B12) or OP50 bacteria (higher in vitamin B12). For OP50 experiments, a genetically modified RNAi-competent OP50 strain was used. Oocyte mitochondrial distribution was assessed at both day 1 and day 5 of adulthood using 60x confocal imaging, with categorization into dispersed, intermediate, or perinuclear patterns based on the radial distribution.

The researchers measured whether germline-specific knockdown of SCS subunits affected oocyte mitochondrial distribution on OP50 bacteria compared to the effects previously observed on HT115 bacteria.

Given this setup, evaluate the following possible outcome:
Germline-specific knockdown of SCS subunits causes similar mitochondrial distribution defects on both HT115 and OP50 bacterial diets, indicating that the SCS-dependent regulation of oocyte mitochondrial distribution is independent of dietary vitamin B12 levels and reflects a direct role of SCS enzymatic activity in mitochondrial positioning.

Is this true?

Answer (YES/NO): NO